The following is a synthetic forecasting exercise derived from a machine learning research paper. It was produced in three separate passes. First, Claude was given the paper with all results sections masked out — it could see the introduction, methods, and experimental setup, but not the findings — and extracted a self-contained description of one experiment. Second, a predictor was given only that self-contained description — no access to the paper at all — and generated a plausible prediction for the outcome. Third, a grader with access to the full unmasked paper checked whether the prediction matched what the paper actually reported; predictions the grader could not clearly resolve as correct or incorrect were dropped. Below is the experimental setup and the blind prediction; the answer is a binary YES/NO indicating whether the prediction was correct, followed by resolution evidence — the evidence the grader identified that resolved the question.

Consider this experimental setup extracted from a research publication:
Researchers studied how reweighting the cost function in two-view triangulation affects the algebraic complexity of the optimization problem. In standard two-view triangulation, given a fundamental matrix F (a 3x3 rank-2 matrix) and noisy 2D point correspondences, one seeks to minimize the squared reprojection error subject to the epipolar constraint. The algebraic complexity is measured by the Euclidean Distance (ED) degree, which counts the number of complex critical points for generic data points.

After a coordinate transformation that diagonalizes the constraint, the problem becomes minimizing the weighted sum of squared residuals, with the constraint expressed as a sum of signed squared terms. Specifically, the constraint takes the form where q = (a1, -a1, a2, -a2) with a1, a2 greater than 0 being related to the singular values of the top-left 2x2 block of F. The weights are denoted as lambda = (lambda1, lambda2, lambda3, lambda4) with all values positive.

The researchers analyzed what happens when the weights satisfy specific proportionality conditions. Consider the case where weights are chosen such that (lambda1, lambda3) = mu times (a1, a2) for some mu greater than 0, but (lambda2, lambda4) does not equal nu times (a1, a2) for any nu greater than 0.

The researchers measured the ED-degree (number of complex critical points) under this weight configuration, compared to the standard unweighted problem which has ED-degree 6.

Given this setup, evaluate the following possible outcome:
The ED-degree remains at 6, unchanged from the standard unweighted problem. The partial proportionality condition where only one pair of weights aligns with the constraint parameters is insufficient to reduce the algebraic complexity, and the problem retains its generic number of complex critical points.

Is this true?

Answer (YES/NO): NO